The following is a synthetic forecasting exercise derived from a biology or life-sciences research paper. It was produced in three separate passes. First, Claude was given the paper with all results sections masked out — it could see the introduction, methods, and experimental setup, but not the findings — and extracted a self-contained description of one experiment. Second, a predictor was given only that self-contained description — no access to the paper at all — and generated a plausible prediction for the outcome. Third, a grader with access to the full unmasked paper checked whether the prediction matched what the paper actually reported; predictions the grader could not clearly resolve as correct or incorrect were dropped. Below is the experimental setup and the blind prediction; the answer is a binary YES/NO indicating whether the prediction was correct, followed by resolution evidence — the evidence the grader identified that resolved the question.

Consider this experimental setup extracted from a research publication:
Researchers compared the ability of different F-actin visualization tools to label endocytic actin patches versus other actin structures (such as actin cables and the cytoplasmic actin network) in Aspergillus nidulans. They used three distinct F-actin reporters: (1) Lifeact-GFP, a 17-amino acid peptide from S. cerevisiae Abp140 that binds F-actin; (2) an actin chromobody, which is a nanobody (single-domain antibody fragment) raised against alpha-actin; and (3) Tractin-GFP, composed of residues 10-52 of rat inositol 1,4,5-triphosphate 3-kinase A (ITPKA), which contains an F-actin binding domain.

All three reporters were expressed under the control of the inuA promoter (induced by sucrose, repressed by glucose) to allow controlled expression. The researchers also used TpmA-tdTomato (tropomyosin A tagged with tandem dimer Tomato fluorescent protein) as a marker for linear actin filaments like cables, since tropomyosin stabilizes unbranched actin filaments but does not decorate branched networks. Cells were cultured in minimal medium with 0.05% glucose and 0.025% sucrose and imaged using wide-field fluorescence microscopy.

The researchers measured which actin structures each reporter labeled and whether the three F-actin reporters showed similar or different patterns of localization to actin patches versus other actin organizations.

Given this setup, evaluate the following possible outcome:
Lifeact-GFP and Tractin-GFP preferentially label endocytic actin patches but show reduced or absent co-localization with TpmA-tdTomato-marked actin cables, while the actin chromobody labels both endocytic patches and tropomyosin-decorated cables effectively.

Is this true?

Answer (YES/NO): NO